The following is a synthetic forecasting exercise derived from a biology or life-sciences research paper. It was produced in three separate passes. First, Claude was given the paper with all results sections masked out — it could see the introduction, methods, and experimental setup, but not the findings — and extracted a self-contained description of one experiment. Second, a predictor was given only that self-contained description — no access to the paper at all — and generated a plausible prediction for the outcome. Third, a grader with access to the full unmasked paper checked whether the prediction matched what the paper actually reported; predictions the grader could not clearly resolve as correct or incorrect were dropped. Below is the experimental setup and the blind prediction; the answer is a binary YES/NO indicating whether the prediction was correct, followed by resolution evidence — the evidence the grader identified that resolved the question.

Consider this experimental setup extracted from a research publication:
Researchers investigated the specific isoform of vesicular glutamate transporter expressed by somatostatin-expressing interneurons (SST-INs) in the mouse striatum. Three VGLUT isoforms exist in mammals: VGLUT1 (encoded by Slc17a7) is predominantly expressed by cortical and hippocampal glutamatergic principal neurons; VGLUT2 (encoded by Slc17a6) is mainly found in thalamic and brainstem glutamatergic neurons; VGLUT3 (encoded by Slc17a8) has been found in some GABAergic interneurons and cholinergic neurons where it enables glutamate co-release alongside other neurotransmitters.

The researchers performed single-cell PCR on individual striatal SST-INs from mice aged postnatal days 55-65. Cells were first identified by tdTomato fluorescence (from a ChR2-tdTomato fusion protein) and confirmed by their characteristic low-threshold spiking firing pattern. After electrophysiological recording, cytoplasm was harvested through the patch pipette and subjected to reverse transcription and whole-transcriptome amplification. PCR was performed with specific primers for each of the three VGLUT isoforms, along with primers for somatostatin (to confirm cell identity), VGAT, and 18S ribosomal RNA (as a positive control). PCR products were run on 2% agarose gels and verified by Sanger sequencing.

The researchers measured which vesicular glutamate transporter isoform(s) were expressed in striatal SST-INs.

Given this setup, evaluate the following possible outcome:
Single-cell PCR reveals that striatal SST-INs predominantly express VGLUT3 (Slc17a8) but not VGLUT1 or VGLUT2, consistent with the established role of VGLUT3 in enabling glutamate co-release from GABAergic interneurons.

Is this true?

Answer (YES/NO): NO